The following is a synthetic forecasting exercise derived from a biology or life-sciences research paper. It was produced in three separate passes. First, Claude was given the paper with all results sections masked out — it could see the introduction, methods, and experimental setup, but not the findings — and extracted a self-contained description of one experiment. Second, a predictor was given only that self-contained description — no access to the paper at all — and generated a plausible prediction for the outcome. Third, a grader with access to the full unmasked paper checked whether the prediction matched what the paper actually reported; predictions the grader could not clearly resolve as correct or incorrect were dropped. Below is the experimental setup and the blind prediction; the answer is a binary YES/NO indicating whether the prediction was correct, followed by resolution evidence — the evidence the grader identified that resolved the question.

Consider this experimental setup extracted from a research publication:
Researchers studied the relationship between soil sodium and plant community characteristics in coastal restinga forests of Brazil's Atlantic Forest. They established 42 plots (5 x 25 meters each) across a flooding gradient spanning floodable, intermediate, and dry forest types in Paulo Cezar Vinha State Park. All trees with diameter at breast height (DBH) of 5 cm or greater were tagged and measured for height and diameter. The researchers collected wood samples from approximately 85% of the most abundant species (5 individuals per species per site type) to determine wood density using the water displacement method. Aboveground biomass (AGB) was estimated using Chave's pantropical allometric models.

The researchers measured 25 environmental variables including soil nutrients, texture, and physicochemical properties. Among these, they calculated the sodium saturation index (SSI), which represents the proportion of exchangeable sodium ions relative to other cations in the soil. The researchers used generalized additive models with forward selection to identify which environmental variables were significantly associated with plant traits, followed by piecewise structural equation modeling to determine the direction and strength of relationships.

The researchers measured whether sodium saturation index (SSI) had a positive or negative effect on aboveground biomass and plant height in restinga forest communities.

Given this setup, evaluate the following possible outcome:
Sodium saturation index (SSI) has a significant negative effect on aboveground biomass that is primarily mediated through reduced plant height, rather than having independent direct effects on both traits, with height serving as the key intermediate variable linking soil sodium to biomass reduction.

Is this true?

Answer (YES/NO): NO